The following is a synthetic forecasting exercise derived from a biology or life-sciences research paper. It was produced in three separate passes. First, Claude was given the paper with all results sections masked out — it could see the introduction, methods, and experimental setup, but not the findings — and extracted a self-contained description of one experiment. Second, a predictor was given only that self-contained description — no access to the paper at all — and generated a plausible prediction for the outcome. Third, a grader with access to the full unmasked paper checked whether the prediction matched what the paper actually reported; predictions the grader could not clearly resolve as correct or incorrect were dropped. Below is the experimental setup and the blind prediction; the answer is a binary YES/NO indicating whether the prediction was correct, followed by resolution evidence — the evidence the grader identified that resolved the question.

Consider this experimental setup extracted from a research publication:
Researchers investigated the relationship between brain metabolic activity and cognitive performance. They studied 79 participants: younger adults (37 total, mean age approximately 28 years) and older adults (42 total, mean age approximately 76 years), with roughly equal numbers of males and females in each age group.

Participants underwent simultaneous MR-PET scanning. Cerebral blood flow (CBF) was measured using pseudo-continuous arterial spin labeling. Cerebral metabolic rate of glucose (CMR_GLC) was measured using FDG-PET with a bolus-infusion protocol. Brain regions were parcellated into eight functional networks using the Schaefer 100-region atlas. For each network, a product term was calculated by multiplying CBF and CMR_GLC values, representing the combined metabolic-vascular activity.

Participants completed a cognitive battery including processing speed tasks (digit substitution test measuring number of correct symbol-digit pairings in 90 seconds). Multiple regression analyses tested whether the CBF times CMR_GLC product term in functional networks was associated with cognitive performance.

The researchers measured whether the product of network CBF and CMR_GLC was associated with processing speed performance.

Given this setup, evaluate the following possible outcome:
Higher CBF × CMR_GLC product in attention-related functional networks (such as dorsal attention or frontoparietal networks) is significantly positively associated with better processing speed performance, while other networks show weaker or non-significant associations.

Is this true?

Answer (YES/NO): NO